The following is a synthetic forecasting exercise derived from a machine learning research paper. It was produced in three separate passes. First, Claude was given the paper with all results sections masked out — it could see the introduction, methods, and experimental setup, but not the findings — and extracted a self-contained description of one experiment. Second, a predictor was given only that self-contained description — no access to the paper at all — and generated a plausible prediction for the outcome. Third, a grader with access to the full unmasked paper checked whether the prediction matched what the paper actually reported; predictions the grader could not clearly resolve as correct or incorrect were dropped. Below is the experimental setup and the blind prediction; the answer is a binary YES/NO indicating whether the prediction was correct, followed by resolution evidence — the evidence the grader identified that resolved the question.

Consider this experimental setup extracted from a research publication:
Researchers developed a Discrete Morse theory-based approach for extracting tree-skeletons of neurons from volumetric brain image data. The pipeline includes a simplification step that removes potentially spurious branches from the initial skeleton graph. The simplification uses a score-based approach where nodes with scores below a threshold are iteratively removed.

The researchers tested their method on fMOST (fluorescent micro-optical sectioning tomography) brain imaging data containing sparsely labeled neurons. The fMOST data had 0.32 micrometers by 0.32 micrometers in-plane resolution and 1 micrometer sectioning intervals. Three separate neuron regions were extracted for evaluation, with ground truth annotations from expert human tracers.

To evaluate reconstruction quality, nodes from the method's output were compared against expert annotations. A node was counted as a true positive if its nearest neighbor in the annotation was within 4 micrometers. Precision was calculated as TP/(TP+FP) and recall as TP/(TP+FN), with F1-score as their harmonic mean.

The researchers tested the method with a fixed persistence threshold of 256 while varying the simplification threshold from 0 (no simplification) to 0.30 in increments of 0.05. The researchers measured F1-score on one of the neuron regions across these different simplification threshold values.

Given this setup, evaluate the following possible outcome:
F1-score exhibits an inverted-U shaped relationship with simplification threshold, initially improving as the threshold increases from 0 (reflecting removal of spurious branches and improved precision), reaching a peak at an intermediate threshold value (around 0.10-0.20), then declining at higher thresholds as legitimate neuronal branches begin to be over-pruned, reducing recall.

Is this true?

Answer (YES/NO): YES